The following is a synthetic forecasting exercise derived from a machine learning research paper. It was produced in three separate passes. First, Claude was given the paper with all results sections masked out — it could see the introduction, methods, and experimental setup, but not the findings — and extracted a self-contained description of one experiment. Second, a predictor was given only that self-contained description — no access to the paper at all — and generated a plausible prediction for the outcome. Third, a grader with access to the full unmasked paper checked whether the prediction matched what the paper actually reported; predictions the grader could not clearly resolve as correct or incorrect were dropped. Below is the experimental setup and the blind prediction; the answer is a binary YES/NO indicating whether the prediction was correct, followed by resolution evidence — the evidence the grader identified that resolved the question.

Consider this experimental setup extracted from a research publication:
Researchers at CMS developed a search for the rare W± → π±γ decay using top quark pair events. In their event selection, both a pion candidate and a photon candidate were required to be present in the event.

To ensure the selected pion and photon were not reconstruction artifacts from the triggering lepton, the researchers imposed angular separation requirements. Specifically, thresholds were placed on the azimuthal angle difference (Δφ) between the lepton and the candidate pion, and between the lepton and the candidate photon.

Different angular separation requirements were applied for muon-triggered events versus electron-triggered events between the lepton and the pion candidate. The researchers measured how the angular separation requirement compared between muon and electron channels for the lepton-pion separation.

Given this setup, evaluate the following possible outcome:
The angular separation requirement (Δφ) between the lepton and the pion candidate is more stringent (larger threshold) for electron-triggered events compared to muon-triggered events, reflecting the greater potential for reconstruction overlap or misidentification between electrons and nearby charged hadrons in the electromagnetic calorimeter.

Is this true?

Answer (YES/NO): NO